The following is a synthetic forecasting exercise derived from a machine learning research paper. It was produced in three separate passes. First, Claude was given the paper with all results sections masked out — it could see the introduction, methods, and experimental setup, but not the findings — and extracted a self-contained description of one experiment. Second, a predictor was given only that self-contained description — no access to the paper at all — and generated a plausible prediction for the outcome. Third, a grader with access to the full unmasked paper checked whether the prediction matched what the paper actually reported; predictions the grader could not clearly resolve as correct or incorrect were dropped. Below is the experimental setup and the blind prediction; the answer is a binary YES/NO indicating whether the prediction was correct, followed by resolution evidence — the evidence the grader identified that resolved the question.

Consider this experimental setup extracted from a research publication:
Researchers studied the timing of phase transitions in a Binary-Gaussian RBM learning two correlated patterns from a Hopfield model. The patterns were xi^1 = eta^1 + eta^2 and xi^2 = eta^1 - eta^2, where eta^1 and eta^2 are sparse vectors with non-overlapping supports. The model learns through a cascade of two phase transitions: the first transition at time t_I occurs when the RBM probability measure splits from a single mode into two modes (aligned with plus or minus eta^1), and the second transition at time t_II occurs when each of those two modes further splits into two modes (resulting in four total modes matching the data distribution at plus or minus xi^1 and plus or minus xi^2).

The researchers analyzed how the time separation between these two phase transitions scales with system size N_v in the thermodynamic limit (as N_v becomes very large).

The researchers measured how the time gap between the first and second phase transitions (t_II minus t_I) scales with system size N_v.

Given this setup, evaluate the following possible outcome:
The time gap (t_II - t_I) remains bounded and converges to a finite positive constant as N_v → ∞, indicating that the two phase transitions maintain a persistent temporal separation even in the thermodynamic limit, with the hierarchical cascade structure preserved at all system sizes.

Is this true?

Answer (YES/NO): NO